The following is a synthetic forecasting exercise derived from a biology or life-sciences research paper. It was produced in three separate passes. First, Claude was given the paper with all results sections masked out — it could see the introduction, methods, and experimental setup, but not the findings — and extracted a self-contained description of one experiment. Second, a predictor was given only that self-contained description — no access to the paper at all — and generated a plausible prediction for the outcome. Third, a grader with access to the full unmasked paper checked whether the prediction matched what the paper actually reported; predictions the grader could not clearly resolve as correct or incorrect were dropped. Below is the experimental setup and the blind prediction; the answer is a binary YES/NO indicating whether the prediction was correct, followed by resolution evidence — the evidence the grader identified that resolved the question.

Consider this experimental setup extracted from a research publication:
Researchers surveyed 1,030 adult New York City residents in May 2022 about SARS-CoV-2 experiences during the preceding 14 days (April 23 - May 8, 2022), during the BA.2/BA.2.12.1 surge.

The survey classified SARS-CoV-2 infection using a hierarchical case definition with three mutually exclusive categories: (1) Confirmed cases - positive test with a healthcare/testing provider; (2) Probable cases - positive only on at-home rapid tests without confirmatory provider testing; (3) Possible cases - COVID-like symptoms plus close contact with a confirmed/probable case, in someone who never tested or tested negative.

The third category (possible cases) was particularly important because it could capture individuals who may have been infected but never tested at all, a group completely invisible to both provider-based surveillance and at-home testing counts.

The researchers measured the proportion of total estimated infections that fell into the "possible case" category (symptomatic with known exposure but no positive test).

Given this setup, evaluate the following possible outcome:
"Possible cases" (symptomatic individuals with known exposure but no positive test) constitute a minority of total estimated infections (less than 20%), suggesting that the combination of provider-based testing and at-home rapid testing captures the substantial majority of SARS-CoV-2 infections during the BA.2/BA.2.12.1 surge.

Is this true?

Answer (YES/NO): YES